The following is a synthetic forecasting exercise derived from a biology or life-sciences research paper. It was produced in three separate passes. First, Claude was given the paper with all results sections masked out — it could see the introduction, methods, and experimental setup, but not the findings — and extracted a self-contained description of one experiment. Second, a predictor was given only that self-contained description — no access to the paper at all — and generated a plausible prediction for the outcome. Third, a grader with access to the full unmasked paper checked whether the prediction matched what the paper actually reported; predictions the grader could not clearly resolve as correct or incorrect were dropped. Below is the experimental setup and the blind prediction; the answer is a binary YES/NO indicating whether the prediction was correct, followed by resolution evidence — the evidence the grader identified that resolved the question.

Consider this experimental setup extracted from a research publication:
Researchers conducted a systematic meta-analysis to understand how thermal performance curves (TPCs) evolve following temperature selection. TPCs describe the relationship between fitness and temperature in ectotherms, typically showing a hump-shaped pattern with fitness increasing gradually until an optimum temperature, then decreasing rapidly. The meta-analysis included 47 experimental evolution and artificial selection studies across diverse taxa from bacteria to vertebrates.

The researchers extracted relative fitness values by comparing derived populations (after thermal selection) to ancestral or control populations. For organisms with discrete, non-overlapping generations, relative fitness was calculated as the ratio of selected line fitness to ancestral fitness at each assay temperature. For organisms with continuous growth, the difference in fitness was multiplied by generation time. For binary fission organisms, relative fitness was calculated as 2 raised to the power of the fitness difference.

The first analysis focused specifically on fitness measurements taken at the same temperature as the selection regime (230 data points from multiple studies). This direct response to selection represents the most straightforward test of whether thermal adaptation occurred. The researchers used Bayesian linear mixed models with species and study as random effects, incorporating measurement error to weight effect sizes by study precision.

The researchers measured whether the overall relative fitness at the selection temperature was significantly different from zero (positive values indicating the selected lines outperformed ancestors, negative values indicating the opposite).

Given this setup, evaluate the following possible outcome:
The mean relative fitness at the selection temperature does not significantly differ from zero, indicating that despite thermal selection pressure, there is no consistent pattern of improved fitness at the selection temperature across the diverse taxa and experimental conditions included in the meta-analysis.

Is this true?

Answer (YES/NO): NO